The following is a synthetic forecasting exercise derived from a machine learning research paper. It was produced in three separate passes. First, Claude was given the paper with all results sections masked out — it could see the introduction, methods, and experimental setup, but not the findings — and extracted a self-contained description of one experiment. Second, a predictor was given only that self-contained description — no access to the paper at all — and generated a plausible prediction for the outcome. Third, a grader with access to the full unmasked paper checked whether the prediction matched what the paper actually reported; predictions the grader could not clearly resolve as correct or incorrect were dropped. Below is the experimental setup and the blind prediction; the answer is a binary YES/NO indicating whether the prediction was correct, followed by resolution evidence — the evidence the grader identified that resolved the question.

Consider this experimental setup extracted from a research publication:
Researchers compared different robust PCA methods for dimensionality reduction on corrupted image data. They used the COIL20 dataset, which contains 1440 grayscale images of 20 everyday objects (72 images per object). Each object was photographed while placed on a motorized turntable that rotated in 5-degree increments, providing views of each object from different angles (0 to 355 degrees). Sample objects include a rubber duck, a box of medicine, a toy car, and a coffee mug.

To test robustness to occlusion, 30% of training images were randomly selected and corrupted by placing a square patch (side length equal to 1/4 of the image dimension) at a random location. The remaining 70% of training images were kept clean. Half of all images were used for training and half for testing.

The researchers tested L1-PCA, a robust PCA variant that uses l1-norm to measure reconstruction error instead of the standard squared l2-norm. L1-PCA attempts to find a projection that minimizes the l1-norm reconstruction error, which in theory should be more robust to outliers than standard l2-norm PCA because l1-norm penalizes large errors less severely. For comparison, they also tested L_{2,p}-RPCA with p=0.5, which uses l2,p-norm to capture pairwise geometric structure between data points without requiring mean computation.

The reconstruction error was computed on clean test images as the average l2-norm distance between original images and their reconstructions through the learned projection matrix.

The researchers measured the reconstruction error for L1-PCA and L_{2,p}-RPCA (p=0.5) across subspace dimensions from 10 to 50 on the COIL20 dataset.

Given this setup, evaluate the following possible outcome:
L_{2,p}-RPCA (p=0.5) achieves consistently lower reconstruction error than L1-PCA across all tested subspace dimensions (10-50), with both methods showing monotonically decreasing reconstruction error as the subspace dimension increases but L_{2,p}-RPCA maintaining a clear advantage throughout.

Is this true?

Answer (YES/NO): NO